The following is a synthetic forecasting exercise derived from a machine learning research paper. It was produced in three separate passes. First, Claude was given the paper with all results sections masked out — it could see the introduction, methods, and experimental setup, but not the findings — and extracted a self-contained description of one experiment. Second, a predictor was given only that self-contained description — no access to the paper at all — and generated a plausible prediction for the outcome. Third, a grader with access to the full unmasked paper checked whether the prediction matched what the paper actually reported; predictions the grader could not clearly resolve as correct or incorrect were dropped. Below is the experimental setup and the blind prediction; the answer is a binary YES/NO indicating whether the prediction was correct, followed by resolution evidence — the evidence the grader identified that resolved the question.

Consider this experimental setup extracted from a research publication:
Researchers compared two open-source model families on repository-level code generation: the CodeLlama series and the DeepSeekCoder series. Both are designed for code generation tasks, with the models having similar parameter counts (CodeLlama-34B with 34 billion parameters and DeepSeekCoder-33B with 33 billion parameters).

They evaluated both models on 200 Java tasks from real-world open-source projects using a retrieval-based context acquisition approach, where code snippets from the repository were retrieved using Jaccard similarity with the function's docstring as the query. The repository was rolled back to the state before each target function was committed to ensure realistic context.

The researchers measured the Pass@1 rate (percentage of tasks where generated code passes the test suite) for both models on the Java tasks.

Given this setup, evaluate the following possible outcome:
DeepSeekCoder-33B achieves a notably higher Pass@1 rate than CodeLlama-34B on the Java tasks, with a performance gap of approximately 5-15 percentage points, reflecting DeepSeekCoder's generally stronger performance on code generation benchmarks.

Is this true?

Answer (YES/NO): NO